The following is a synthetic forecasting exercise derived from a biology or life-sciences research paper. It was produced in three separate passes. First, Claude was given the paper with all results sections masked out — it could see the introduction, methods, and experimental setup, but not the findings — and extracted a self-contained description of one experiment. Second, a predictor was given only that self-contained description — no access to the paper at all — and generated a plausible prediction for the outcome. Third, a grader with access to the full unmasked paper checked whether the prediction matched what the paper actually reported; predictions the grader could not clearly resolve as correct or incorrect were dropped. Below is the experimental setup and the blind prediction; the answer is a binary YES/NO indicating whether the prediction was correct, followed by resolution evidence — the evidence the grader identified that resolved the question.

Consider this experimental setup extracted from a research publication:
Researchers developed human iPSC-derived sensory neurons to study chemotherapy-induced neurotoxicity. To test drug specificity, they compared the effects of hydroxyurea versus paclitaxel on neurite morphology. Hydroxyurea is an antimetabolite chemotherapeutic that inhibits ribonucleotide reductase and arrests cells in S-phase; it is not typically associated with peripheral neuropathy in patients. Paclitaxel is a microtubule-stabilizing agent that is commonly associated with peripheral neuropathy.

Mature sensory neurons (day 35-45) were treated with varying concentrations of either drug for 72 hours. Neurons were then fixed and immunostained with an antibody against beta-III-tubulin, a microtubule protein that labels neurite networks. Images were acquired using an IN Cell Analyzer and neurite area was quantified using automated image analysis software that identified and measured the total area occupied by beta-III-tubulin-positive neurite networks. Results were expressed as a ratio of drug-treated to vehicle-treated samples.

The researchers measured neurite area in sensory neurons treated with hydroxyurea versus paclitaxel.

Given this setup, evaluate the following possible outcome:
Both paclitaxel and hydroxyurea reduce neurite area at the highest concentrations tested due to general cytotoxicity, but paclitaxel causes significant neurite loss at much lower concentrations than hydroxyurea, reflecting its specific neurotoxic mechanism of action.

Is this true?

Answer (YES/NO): NO